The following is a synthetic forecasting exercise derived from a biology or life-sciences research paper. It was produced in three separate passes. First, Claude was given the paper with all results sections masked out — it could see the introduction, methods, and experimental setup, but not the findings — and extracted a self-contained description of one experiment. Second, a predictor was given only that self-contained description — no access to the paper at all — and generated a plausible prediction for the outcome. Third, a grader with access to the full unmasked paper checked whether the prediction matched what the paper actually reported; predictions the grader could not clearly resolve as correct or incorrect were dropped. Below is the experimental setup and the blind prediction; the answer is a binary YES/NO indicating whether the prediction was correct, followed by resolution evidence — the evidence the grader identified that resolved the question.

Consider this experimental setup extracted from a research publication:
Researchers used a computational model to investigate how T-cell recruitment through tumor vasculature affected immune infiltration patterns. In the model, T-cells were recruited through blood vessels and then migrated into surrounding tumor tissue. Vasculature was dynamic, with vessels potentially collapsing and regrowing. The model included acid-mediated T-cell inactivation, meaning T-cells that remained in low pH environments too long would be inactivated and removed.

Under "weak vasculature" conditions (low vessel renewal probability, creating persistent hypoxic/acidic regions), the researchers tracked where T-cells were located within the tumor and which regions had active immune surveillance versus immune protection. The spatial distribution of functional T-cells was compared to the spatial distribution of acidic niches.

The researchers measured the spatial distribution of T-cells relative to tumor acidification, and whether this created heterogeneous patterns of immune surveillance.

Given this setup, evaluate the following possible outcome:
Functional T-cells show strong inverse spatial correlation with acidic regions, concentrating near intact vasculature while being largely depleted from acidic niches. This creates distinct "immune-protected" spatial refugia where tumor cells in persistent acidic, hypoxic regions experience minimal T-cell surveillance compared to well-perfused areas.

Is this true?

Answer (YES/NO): YES